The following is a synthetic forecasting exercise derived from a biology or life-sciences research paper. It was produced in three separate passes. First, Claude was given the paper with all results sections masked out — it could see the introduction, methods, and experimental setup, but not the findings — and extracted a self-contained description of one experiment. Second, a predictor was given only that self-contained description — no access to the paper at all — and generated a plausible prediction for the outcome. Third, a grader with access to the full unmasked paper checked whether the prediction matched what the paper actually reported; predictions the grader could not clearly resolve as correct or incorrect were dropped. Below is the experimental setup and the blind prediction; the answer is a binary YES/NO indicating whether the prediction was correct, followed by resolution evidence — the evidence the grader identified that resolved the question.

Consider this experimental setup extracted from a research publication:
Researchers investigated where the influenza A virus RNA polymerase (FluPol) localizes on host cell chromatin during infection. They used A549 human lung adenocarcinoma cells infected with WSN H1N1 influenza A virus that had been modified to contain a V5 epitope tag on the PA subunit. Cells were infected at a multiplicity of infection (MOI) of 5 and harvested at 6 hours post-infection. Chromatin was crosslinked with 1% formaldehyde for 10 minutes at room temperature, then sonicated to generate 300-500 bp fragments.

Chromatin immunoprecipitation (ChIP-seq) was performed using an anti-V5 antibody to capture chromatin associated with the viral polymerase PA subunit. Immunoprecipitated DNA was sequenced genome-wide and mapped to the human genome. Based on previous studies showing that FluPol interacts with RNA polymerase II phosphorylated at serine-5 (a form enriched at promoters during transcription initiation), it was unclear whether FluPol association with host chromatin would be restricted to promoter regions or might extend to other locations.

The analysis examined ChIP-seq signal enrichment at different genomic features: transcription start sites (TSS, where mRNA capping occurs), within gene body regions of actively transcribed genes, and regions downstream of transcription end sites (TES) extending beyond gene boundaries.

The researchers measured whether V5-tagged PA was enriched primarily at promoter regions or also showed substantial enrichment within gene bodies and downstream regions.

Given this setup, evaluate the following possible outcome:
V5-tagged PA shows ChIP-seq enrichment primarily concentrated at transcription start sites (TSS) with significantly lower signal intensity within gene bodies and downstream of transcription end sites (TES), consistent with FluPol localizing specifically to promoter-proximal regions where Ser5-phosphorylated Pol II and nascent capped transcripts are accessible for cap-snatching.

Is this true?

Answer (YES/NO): NO